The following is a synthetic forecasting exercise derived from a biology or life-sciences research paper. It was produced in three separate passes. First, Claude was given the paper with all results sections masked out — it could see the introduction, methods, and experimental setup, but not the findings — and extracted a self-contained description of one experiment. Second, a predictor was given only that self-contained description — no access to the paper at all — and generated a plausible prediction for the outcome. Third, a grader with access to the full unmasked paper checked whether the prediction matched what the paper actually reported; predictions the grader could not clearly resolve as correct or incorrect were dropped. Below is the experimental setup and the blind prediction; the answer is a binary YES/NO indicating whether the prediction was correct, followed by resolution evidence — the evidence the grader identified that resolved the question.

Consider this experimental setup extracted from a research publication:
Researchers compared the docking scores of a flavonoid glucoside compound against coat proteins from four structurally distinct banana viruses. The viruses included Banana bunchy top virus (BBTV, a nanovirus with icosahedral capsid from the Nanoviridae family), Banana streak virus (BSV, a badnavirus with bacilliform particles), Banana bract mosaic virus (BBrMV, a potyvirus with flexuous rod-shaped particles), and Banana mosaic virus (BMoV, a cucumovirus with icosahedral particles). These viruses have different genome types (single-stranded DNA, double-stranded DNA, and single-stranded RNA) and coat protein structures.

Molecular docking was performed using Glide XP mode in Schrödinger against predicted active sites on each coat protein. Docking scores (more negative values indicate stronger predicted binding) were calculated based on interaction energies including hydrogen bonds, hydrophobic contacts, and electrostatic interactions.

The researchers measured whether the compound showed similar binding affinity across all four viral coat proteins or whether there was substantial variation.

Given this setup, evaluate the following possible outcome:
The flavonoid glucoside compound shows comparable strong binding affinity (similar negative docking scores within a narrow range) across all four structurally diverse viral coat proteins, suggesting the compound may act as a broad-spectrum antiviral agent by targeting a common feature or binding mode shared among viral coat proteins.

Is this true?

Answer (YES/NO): NO